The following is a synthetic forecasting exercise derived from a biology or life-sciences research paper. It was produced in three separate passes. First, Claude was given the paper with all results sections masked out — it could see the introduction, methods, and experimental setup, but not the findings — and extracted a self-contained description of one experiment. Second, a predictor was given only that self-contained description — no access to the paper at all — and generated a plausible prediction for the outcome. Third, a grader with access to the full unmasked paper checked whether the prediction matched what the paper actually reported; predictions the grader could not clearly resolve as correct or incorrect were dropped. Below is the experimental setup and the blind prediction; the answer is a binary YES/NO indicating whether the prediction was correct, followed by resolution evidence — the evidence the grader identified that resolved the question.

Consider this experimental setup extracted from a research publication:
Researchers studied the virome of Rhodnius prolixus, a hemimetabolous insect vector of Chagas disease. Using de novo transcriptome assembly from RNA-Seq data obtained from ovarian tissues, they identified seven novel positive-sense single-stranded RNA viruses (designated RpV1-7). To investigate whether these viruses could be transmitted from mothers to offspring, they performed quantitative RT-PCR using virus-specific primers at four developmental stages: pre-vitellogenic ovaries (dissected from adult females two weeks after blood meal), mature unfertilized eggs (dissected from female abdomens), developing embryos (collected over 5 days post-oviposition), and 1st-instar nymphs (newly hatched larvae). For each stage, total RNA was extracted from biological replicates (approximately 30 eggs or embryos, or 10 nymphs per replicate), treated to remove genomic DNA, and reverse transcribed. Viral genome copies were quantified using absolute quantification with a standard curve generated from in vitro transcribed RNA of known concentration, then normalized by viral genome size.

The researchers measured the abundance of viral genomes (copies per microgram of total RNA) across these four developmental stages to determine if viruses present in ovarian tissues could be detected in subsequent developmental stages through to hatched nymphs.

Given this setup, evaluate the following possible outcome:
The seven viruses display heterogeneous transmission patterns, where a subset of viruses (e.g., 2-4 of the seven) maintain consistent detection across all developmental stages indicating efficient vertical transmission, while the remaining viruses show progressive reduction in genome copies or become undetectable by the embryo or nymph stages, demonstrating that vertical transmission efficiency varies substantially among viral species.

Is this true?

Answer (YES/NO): NO